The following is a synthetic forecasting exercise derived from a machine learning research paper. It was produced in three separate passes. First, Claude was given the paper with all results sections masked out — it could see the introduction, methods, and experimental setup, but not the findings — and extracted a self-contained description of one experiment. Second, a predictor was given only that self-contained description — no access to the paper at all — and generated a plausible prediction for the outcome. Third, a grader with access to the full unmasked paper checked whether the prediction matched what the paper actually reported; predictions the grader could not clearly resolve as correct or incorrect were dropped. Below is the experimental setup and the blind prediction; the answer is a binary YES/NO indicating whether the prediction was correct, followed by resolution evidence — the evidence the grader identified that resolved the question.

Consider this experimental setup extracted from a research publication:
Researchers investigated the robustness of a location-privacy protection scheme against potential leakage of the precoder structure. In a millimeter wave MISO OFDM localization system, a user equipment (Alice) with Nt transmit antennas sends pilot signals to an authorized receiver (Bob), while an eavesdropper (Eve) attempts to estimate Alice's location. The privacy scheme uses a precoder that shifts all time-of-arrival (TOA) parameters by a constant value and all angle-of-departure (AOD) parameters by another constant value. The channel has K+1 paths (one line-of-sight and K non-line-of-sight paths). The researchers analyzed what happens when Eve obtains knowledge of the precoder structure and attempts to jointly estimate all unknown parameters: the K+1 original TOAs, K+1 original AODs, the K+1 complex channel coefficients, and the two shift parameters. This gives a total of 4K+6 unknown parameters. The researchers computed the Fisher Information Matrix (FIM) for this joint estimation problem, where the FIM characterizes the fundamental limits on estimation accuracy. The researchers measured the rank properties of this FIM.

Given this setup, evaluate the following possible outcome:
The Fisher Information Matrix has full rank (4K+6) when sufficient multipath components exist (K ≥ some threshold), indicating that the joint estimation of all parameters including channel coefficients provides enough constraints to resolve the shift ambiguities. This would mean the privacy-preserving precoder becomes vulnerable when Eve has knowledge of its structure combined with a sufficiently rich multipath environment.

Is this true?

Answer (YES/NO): NO